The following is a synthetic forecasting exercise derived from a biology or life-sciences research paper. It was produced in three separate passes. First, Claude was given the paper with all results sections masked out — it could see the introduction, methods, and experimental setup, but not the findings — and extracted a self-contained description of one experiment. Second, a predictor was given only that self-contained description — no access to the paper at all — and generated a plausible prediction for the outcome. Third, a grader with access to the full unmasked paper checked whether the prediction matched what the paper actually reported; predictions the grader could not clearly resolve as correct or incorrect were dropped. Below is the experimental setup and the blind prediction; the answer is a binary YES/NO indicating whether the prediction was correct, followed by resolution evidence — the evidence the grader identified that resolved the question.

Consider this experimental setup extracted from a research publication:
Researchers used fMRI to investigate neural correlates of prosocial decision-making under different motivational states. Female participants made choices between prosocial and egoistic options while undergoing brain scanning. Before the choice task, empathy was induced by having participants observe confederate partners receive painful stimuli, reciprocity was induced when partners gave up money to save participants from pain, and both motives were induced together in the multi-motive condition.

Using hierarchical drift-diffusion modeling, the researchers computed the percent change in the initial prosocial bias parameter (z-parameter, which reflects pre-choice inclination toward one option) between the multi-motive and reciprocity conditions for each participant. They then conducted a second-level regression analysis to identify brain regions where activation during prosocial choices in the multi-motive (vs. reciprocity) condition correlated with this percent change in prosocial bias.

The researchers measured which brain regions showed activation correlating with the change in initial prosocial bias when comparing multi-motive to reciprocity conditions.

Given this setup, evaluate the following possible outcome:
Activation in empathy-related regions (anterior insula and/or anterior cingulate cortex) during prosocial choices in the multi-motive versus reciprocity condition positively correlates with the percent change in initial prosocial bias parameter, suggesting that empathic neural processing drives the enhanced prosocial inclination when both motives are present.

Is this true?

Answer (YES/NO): NO